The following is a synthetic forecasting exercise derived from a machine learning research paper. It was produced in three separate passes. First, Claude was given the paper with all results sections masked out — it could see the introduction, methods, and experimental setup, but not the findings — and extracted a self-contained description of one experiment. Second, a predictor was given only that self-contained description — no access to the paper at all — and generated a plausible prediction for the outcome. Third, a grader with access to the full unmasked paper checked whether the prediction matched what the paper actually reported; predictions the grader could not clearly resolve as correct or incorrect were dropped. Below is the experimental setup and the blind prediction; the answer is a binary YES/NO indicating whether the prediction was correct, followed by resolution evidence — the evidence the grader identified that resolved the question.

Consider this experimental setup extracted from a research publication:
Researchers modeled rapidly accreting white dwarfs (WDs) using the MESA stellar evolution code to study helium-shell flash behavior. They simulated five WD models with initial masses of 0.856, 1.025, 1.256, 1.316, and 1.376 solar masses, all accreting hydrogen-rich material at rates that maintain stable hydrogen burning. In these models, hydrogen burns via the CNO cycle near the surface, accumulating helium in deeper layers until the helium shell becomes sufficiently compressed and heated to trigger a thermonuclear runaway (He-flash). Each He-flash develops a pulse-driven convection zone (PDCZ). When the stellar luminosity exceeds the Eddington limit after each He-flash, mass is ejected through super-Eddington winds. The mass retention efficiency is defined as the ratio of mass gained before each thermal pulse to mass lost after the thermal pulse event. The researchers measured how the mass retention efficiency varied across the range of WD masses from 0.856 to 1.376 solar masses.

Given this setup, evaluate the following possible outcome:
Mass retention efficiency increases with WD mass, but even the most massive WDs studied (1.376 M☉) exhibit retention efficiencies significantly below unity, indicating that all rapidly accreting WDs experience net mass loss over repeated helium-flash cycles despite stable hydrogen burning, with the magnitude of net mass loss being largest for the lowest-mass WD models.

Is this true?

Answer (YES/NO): NO